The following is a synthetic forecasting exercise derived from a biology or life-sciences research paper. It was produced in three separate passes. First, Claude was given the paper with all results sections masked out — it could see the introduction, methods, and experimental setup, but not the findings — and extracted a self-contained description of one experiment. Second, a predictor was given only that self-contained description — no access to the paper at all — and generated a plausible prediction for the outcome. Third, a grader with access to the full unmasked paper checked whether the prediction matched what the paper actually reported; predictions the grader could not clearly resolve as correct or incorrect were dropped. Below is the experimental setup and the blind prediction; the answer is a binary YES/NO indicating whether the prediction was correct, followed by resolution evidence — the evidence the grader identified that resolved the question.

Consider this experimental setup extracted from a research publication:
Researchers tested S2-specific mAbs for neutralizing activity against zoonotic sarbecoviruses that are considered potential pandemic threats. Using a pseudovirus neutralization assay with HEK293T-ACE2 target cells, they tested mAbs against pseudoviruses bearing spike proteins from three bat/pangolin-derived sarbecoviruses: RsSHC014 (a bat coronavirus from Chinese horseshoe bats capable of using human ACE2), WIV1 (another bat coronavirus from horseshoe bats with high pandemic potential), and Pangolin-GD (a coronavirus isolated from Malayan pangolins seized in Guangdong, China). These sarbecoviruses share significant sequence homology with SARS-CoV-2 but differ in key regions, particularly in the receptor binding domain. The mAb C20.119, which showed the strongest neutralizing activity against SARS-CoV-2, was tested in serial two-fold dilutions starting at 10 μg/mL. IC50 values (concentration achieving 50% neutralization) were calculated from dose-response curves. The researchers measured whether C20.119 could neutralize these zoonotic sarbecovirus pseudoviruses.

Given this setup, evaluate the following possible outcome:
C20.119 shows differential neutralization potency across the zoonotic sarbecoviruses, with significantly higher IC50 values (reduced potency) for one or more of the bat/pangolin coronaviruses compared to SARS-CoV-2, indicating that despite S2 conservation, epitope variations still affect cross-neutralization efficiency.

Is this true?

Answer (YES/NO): YES